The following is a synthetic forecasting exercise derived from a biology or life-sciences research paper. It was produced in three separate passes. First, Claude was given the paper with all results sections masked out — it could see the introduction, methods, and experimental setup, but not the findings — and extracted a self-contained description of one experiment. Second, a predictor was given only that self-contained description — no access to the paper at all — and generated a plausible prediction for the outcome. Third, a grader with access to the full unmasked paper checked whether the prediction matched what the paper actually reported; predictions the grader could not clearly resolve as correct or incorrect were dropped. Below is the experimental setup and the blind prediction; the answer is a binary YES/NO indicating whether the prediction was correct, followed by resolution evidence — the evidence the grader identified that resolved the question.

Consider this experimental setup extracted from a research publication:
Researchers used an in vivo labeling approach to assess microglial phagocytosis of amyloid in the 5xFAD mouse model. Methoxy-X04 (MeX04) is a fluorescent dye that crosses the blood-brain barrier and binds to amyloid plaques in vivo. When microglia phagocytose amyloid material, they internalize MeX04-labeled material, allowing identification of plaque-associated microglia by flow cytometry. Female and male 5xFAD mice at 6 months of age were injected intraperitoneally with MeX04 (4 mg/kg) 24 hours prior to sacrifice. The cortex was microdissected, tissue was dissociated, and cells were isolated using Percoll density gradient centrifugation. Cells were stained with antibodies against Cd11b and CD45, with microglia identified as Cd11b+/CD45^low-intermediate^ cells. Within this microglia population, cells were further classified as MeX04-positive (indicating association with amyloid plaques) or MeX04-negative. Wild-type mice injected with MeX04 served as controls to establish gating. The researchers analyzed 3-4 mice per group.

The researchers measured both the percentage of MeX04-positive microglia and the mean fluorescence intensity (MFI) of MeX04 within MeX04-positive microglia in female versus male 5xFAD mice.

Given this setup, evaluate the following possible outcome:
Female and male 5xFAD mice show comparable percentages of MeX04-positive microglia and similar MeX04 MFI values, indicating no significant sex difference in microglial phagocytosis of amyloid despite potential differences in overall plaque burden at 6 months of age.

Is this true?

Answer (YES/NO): NO